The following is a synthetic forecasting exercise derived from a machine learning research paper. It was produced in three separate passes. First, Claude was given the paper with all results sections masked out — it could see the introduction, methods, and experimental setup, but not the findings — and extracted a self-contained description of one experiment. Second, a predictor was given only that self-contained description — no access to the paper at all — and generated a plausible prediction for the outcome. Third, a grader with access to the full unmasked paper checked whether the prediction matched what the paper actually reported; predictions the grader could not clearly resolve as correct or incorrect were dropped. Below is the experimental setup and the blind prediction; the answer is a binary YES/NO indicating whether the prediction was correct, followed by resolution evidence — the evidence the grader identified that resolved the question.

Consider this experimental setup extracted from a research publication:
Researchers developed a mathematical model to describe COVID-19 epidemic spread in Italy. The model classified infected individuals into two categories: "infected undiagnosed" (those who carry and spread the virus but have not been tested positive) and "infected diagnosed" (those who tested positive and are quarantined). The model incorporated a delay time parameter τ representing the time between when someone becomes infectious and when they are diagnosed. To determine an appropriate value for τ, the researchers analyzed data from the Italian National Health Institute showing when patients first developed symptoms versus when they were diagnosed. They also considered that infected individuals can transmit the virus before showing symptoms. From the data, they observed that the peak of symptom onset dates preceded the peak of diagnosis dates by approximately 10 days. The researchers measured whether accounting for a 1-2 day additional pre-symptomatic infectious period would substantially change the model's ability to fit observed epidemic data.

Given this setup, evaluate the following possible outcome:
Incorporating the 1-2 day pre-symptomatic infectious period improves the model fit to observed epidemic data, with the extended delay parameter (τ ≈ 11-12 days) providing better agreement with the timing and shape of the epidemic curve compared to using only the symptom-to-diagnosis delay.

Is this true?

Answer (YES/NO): NO